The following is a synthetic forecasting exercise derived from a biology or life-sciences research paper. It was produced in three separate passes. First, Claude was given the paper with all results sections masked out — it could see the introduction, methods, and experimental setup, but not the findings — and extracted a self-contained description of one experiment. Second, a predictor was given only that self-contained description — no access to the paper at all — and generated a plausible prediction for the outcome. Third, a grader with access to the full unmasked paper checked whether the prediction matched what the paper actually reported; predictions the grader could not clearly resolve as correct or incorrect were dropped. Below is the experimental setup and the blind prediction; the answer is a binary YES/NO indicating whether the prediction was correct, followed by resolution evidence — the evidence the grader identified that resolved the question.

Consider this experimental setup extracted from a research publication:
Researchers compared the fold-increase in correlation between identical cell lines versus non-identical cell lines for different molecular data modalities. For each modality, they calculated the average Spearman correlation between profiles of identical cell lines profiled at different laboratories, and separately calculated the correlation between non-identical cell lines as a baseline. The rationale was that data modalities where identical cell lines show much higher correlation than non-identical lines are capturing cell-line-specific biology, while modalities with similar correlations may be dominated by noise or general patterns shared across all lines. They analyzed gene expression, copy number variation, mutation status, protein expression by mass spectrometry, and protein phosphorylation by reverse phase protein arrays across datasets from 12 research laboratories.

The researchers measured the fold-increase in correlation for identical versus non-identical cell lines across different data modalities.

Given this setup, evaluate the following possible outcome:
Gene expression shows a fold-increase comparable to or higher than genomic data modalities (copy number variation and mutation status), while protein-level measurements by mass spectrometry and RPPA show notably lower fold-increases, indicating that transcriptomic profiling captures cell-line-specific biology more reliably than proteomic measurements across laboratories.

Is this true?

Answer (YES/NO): NO